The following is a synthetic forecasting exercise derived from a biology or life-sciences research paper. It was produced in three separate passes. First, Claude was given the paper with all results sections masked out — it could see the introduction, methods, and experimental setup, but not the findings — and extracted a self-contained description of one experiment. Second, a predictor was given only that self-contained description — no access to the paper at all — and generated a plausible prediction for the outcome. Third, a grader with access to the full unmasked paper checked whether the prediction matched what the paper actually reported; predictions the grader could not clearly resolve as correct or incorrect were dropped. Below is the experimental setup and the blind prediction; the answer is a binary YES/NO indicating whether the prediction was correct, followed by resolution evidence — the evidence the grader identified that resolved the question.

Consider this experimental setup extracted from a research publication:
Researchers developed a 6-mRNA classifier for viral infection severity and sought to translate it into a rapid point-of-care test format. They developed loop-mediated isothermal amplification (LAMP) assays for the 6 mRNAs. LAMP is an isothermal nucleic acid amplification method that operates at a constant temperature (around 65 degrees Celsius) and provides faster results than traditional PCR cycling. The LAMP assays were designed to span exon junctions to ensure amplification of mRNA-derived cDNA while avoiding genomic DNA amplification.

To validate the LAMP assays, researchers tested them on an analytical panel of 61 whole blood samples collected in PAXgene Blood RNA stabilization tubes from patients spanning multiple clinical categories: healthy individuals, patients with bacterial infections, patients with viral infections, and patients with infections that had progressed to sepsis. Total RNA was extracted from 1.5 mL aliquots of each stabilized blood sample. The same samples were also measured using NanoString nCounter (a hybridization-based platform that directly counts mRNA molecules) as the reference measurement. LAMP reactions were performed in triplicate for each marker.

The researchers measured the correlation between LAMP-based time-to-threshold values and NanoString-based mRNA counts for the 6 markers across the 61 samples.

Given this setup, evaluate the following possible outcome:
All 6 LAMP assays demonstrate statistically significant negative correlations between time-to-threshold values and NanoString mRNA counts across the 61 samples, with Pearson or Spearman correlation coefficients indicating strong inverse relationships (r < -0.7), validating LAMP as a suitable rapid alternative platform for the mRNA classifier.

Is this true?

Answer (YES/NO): NO